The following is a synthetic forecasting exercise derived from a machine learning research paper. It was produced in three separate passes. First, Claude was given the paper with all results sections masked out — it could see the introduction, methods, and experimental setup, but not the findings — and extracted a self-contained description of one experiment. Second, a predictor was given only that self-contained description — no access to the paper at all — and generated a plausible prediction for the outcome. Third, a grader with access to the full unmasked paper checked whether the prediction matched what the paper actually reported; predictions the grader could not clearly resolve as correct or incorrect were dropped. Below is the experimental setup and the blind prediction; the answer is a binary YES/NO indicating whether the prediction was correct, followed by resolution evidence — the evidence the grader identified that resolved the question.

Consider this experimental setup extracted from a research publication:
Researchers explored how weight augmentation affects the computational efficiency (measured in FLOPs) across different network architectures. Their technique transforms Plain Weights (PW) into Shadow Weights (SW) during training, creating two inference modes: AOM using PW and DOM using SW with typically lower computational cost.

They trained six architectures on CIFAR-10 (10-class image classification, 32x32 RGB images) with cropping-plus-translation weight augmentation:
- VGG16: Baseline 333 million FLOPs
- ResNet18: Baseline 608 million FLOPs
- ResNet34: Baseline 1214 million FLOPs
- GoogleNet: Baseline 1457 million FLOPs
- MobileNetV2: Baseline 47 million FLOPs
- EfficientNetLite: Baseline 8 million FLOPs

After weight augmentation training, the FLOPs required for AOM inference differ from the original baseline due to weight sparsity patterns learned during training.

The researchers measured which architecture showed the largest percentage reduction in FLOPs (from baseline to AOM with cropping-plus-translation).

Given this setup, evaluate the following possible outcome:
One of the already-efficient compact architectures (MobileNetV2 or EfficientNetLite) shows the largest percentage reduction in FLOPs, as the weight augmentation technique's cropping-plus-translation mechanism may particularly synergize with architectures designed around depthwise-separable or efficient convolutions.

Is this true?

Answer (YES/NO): NO